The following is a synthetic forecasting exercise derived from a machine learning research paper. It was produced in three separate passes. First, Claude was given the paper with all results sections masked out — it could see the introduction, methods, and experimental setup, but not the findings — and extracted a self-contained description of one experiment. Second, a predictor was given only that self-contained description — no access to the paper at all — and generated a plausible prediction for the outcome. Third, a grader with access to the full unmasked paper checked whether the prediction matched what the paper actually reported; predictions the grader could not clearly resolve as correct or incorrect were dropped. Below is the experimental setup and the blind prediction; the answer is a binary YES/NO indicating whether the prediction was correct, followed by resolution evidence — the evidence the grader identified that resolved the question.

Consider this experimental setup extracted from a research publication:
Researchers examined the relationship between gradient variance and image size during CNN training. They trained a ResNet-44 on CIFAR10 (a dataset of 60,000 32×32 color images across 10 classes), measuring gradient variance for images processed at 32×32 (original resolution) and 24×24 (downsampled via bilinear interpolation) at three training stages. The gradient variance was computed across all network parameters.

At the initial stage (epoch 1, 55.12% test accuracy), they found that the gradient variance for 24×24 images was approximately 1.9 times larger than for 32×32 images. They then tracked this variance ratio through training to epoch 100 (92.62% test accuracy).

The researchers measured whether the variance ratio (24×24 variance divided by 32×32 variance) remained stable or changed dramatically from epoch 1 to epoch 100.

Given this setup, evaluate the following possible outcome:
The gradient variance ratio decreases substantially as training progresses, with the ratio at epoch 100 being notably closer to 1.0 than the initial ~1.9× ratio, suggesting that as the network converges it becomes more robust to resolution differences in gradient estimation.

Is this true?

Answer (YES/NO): NO